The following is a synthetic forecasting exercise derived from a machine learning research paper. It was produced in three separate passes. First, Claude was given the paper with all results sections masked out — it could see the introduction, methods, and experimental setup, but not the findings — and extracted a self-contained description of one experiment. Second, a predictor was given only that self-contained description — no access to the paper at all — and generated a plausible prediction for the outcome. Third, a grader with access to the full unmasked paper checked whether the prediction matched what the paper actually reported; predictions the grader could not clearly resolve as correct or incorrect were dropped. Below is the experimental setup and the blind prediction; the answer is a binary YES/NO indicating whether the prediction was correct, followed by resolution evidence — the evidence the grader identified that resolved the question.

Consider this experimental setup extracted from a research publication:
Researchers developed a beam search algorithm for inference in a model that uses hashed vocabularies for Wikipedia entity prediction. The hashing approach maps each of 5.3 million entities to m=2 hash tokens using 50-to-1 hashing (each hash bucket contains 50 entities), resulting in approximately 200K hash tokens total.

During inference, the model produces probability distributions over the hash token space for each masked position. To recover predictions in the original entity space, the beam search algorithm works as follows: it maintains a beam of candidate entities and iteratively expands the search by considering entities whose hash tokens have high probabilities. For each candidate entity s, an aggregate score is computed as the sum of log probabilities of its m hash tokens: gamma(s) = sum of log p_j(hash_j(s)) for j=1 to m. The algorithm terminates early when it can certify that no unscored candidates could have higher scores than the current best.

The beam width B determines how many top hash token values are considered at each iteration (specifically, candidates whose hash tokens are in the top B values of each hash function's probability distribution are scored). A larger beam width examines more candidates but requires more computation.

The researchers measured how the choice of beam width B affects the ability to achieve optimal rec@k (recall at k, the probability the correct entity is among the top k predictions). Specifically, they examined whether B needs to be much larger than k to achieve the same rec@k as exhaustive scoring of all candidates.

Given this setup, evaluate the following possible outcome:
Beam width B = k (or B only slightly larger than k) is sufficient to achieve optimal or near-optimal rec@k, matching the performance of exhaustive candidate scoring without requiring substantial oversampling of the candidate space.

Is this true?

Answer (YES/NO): YES